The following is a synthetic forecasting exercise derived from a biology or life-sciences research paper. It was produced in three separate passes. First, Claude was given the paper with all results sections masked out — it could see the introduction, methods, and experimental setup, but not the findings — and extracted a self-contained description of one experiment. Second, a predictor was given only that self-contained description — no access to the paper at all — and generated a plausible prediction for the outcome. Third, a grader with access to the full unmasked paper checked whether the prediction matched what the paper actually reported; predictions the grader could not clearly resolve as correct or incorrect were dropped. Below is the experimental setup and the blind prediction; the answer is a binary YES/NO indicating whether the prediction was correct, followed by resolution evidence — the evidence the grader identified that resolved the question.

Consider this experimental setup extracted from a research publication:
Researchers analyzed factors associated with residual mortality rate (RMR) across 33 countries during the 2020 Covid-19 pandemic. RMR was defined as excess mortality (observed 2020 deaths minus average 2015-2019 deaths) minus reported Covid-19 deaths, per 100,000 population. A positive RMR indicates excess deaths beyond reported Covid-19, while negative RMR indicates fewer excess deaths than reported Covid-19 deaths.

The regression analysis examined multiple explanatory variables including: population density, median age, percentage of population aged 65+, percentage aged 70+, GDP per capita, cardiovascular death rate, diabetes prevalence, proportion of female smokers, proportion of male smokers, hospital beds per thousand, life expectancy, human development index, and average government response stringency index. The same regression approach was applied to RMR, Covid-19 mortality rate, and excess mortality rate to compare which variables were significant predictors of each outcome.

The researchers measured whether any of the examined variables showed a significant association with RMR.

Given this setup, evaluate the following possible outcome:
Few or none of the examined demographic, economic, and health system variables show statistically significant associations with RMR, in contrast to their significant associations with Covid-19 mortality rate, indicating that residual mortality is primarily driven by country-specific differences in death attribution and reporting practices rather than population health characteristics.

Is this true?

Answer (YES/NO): YES